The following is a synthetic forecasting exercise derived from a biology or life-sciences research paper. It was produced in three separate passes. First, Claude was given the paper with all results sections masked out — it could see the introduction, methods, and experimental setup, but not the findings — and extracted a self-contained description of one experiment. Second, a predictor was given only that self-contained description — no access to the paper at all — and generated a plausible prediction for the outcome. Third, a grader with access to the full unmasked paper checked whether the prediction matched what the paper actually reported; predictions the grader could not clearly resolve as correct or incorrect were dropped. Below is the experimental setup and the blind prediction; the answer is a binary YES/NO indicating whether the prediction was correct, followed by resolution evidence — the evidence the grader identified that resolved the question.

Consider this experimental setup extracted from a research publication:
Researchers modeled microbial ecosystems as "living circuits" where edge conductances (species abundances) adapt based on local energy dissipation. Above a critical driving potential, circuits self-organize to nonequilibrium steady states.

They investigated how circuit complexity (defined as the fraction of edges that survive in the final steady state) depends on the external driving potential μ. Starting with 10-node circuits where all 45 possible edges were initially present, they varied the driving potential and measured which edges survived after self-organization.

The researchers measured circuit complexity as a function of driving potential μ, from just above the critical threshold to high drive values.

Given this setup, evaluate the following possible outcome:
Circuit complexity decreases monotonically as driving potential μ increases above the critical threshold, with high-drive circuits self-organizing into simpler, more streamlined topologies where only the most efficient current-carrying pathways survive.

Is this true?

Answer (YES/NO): NO